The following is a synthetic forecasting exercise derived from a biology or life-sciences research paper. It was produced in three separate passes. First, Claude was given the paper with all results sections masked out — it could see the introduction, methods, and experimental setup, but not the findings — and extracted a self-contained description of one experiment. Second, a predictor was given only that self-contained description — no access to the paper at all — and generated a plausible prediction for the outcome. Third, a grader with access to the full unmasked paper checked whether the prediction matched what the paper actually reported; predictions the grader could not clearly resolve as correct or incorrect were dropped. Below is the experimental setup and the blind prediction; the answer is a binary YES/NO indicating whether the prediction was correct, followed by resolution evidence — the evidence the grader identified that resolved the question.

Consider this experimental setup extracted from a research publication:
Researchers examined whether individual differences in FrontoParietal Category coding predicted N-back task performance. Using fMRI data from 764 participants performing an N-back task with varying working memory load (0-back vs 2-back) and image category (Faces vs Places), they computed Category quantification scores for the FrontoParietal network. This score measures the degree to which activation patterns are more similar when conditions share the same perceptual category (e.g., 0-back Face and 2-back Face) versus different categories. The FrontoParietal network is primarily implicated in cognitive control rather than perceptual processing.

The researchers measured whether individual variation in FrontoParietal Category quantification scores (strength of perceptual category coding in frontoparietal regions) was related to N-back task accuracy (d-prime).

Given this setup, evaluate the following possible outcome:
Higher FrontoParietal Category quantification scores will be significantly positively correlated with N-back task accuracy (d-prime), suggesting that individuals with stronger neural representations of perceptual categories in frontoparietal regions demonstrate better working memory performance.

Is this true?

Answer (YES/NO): NO